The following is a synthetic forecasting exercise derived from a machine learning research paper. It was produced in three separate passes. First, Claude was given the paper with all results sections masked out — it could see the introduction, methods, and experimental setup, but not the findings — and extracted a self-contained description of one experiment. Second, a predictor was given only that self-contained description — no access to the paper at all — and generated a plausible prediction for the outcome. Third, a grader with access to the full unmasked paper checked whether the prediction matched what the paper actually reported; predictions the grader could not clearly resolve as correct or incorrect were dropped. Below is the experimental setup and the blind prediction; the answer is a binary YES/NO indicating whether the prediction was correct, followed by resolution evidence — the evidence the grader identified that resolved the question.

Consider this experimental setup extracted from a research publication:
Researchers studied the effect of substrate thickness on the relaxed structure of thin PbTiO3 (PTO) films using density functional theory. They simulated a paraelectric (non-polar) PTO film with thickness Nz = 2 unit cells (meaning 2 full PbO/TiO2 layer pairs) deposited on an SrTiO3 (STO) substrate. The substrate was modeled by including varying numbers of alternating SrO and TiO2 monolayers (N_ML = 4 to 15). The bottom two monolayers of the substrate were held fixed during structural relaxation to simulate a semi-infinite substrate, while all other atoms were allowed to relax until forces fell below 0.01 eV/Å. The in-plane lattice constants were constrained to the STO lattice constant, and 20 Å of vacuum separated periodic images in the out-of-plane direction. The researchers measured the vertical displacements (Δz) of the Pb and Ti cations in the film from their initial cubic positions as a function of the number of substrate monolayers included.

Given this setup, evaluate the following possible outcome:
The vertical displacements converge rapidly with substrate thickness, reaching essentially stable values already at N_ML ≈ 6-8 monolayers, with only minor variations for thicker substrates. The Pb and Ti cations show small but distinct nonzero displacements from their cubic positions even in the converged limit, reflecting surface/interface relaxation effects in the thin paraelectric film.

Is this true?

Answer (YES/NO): NO